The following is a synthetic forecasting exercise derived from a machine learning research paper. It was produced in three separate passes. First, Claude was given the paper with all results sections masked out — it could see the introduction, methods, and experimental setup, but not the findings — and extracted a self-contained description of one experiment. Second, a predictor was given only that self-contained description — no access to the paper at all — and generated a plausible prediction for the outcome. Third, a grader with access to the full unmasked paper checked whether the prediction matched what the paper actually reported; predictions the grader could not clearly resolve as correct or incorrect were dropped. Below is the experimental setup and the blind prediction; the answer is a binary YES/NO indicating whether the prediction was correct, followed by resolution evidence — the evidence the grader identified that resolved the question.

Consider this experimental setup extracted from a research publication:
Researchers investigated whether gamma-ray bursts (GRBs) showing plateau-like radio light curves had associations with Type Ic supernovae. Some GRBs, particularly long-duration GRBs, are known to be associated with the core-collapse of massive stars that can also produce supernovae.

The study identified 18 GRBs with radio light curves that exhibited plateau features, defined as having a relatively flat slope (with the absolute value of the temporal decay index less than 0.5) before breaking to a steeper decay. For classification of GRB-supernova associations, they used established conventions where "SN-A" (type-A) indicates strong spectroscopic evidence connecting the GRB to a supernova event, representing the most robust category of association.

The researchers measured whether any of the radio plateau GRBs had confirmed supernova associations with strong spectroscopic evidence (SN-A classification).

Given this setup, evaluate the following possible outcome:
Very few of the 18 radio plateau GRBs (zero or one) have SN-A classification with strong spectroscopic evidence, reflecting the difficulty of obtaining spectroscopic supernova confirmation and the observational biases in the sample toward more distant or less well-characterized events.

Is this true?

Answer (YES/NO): NO